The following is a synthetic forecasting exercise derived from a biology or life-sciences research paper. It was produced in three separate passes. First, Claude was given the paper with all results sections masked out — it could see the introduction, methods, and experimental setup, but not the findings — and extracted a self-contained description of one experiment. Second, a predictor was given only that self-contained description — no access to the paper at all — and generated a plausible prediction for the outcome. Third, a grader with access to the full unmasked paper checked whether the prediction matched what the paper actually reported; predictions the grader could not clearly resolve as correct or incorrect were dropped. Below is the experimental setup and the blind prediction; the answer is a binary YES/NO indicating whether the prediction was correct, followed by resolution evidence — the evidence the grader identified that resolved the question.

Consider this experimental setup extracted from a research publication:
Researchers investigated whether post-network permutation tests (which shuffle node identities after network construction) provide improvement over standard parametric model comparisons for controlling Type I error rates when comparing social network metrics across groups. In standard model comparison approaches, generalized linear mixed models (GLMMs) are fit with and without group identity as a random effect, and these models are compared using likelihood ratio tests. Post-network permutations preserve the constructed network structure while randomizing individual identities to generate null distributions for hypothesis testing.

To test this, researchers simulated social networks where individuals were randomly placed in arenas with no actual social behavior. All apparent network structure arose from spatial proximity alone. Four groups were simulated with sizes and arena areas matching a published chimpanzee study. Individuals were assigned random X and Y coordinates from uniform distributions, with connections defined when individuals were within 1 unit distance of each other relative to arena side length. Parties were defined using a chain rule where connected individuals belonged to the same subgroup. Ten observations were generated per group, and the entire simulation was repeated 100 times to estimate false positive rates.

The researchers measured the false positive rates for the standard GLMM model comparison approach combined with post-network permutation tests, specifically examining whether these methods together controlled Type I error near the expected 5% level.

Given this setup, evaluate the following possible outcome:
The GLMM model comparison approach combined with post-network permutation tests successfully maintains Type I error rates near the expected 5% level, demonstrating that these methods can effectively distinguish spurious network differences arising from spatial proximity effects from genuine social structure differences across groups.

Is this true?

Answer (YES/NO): NO